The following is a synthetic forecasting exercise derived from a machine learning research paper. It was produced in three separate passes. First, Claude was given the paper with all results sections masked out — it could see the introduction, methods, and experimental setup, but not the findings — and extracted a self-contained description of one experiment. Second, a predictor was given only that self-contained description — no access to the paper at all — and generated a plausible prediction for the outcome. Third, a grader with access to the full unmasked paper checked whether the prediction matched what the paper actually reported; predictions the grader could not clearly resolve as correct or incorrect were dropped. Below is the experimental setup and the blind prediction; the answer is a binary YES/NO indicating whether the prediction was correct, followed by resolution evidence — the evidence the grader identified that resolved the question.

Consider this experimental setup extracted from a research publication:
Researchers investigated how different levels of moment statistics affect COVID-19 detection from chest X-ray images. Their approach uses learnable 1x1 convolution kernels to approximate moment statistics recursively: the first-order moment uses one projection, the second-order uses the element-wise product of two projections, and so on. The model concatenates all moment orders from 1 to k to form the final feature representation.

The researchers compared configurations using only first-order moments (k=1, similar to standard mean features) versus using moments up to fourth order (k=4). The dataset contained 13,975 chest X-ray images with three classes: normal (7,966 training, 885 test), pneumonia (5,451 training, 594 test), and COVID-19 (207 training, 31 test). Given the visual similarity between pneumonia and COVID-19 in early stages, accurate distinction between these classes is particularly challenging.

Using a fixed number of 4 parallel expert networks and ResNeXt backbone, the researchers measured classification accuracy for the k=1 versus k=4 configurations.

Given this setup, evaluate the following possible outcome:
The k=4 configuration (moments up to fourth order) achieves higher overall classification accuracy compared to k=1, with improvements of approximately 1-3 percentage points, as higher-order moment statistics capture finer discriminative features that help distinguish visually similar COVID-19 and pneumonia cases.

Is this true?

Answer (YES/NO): YES